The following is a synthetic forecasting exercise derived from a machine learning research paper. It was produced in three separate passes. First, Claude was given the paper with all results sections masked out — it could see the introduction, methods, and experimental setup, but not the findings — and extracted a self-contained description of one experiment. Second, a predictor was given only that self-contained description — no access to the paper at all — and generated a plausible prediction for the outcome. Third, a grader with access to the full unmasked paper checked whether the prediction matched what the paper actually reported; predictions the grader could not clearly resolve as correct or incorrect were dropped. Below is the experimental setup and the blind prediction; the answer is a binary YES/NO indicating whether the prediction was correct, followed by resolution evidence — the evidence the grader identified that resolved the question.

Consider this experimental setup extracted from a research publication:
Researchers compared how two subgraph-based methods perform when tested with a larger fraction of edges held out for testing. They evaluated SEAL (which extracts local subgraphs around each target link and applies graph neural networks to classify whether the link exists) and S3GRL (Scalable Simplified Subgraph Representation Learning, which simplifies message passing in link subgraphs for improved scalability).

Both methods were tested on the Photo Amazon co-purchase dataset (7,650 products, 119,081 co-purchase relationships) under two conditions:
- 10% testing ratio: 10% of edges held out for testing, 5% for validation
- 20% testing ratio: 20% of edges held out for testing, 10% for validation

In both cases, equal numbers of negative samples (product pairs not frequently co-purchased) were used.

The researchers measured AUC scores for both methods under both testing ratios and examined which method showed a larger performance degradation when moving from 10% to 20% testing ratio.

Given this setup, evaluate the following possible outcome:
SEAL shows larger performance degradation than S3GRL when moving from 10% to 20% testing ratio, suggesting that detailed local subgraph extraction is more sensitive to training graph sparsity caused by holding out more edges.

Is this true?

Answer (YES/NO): YES